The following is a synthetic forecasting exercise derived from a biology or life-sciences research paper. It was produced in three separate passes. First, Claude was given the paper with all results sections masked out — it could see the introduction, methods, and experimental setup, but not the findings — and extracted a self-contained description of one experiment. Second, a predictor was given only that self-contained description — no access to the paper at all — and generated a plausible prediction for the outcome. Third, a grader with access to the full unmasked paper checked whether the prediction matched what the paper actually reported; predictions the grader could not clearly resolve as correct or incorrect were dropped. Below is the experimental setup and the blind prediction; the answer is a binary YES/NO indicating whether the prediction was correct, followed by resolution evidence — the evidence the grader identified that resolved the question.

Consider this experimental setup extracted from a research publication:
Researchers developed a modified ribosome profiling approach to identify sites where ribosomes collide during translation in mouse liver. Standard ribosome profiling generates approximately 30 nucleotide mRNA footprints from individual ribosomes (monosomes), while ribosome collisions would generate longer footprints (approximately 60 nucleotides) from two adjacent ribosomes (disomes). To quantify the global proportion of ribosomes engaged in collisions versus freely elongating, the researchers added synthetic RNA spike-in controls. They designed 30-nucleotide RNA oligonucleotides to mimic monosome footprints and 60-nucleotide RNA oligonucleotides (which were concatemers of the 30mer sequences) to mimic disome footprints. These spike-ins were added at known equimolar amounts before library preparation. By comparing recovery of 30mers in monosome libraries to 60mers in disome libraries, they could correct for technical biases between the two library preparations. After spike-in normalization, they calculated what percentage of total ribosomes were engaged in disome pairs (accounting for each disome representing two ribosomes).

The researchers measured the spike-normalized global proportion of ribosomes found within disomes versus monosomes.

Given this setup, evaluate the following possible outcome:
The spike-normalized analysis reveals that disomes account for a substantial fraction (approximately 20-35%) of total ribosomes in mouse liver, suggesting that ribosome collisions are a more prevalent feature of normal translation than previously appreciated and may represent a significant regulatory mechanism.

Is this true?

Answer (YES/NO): NO